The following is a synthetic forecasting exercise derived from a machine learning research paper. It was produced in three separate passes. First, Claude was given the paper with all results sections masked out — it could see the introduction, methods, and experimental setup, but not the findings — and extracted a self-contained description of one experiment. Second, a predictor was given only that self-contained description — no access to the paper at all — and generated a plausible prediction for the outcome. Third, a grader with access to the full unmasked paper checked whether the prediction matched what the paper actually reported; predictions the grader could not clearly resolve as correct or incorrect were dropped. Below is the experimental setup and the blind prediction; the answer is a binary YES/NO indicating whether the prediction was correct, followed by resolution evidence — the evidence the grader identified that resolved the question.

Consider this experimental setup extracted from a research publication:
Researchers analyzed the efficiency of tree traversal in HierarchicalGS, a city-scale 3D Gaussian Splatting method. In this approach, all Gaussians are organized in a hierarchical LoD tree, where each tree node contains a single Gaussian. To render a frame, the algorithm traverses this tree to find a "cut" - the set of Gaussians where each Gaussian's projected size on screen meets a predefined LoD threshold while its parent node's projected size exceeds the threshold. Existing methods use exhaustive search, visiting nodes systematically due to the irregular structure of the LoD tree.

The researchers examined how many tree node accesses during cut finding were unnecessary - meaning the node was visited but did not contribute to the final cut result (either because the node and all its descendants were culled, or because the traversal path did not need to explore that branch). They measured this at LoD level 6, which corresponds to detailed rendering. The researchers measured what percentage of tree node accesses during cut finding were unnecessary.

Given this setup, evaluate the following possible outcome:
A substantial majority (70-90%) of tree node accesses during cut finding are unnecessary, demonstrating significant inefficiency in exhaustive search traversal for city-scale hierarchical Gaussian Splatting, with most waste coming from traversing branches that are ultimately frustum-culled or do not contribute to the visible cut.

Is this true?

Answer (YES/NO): NO